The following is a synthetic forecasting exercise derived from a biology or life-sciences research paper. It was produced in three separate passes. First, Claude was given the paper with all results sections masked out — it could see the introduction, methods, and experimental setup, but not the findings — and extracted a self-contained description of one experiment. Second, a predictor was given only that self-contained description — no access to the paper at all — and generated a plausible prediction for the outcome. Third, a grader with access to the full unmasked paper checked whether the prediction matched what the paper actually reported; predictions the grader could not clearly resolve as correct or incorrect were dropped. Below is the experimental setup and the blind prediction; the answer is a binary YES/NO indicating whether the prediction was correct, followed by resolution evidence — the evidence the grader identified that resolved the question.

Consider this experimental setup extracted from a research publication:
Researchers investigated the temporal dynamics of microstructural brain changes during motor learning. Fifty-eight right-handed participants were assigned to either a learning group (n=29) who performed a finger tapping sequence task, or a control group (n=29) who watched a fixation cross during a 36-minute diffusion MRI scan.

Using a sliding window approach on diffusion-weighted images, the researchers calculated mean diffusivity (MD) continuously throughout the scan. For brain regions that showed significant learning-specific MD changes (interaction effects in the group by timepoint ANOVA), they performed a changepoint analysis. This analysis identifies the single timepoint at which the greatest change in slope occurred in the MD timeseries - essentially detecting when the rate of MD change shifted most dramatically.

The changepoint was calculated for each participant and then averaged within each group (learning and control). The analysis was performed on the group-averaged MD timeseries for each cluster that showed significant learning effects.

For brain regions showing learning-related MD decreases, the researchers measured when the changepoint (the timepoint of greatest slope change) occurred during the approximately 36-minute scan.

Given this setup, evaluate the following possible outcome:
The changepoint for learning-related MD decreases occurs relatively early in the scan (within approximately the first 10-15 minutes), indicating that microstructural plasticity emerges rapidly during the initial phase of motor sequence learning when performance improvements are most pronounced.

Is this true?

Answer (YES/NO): NO